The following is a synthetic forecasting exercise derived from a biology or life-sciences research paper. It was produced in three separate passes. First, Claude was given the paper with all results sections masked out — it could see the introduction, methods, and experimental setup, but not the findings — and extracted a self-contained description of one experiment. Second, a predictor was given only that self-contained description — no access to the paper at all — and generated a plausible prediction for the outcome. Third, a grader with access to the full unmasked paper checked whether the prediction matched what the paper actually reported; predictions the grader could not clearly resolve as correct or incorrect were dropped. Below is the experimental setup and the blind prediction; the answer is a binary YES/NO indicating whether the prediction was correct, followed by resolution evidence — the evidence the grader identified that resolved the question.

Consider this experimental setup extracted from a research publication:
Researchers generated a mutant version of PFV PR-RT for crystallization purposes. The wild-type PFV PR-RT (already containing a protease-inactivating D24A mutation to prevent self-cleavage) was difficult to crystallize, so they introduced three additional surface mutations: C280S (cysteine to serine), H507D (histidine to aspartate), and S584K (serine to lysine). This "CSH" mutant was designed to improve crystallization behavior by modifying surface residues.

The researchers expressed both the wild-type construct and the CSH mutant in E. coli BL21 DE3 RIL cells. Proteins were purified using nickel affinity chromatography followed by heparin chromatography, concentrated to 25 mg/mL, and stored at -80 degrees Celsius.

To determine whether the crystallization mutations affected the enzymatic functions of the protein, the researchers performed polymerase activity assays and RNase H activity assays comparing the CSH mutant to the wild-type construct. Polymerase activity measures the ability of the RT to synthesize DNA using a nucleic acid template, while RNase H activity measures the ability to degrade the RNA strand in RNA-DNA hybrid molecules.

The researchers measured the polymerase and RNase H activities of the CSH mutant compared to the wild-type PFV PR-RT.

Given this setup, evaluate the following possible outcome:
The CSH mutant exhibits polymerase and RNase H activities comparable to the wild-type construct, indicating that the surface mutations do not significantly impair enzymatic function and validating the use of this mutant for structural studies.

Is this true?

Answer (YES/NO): YES